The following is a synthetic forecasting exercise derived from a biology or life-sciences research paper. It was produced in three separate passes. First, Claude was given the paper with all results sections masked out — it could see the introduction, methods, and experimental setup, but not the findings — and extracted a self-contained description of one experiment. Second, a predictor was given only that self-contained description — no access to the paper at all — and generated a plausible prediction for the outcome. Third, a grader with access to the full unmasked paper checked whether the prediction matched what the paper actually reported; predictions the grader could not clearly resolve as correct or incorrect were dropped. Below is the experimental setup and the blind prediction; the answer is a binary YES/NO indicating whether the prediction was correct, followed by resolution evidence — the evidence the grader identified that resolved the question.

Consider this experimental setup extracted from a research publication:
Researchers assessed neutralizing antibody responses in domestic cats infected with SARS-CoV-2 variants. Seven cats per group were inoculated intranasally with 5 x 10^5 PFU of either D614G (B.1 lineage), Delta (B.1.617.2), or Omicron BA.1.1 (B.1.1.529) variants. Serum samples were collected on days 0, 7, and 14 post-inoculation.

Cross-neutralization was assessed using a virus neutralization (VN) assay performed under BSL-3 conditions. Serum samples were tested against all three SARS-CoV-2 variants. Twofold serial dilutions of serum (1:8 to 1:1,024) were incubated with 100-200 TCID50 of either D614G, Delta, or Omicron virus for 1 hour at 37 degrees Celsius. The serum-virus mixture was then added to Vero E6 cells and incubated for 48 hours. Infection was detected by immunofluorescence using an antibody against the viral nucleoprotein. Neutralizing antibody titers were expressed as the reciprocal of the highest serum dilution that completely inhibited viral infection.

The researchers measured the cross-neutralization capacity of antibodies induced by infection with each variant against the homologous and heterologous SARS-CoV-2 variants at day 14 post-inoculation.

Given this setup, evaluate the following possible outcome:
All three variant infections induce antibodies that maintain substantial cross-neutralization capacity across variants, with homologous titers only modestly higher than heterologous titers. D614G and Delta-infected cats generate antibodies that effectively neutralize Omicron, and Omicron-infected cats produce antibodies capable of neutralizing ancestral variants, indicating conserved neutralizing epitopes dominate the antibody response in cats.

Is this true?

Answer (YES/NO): NO